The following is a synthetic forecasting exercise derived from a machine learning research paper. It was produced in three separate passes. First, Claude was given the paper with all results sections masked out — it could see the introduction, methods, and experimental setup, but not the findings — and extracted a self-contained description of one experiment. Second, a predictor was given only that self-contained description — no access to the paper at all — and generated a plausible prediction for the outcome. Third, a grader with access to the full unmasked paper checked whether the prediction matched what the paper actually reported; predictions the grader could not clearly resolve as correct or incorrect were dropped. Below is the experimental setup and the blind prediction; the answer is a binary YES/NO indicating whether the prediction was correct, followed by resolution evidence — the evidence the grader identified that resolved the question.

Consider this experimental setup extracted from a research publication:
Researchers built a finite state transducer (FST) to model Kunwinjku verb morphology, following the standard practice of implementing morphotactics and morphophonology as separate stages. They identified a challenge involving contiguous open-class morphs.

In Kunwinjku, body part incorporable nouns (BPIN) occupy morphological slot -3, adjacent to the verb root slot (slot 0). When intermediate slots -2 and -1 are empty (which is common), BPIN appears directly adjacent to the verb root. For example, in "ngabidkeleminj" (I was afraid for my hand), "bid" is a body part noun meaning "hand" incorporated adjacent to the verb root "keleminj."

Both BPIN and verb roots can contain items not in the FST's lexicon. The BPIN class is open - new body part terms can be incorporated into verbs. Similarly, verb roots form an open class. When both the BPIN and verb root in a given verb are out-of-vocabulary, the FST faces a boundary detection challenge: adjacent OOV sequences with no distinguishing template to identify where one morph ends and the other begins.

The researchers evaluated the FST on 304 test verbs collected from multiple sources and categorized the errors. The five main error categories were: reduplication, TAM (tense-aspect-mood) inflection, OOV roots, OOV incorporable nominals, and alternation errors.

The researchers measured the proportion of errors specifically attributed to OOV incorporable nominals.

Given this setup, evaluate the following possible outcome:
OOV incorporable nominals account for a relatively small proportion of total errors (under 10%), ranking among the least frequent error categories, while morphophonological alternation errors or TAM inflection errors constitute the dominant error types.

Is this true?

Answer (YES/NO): NO